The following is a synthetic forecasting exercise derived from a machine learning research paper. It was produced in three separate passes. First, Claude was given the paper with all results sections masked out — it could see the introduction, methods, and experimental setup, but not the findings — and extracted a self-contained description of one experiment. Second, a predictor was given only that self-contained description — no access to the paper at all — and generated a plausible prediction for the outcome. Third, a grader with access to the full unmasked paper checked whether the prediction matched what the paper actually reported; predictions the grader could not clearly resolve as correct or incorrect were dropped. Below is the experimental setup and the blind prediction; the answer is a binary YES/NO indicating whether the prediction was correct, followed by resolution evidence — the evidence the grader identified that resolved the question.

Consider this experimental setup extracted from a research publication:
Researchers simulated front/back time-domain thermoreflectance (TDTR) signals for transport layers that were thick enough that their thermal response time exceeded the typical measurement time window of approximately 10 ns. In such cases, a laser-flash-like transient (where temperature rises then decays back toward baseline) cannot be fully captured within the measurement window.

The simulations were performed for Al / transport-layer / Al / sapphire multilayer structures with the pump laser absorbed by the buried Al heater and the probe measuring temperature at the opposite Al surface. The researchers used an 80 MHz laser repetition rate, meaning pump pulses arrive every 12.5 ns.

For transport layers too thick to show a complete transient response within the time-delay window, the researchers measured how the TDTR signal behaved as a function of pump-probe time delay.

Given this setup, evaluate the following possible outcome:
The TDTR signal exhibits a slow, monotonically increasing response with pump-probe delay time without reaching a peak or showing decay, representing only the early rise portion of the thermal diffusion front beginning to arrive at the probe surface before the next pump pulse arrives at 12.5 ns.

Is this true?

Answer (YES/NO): NO